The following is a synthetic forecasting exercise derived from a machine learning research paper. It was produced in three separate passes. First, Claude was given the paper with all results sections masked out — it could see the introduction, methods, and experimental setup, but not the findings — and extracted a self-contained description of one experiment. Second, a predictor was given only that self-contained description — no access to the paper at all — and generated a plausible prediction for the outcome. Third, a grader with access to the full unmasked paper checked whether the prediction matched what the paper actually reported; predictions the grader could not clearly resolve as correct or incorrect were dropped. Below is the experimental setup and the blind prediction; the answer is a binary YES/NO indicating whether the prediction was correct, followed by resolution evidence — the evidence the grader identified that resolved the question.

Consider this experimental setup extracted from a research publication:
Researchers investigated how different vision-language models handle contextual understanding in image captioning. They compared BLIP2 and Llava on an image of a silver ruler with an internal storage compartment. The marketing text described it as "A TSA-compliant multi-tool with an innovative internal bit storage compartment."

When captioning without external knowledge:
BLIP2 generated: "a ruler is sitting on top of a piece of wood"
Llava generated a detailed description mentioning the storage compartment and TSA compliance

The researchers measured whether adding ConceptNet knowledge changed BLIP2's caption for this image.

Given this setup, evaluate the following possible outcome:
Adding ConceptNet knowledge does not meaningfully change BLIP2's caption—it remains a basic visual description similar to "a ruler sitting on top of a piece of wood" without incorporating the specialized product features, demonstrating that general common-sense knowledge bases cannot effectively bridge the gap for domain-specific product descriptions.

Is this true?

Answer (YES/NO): YES